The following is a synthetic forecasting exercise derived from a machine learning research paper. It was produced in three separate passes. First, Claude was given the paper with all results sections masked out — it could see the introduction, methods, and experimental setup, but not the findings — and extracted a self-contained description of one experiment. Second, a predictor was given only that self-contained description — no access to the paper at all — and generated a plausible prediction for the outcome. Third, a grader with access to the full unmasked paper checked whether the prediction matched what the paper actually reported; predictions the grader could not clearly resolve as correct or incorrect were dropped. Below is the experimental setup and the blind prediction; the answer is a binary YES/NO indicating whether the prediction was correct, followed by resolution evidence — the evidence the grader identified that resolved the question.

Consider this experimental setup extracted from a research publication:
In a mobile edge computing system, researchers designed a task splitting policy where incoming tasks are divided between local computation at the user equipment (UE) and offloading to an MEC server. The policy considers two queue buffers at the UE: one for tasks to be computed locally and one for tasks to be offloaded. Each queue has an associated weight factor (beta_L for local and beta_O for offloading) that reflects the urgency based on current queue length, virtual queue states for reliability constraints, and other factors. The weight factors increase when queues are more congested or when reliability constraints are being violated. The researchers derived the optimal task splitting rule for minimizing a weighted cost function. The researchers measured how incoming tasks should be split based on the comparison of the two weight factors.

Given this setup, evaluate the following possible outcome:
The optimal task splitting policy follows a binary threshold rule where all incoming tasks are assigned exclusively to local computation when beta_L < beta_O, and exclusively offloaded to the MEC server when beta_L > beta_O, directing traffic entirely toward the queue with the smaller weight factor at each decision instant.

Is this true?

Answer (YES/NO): YES